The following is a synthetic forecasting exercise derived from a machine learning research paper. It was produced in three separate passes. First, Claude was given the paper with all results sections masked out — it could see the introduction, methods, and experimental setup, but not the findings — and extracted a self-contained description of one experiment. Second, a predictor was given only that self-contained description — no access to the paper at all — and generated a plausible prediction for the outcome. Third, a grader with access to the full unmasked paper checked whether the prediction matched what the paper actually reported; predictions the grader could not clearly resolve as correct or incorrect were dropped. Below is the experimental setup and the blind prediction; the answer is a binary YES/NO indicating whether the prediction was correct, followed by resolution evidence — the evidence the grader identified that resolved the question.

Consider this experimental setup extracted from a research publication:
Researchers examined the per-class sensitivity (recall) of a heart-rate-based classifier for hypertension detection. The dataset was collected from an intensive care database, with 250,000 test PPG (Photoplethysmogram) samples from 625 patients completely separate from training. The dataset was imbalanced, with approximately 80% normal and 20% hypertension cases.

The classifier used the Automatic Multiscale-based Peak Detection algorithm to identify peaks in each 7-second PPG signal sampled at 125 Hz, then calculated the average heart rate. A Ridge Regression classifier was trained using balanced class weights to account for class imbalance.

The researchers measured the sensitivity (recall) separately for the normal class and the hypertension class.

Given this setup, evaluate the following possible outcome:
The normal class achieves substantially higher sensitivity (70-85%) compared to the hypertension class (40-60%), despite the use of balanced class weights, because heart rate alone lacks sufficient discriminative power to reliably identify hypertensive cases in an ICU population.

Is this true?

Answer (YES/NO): NO